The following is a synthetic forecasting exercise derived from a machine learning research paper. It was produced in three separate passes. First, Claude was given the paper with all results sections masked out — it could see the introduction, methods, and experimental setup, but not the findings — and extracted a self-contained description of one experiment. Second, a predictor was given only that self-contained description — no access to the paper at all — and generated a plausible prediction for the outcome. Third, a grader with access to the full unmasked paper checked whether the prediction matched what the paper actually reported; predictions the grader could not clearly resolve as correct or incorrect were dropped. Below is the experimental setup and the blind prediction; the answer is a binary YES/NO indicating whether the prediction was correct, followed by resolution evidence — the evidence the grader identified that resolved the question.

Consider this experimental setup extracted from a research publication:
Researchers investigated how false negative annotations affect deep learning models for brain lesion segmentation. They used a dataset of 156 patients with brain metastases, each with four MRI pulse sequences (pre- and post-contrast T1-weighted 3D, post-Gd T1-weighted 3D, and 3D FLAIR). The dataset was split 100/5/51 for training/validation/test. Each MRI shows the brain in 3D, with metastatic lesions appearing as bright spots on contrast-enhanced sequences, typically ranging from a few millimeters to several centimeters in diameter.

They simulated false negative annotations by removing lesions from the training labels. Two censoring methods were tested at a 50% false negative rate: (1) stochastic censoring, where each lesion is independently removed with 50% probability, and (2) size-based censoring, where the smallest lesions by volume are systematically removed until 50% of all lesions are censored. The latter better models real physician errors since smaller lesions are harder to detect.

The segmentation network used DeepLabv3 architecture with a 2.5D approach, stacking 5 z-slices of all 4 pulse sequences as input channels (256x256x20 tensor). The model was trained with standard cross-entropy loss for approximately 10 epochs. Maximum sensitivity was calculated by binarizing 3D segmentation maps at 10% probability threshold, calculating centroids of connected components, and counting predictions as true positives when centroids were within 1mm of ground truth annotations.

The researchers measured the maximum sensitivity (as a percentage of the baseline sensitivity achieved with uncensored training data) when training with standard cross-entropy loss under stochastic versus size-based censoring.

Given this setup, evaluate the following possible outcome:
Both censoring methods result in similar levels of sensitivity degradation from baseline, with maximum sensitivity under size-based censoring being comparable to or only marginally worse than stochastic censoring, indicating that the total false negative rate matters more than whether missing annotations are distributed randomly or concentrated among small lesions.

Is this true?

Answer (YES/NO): NO